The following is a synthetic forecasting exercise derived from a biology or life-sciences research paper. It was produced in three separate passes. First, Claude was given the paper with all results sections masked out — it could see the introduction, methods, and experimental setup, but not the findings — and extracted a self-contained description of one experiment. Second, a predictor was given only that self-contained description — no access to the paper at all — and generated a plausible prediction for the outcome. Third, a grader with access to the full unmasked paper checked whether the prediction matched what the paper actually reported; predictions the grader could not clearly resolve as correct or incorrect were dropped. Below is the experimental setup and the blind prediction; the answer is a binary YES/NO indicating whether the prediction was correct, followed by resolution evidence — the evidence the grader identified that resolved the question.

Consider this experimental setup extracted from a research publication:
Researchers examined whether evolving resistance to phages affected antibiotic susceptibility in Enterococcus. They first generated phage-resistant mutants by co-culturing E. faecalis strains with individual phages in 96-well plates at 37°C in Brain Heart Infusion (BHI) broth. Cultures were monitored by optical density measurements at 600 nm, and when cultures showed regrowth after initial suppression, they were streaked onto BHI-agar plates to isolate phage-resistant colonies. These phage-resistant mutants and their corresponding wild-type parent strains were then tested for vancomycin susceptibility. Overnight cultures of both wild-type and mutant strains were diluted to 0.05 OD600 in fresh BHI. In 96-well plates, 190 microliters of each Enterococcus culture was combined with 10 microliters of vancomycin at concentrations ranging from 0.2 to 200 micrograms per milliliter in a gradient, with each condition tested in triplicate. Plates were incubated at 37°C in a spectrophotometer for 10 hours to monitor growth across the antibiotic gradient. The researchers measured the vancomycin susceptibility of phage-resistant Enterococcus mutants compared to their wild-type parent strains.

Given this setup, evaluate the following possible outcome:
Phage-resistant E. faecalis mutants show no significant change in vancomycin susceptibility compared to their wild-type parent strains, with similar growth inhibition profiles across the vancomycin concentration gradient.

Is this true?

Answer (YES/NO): NO